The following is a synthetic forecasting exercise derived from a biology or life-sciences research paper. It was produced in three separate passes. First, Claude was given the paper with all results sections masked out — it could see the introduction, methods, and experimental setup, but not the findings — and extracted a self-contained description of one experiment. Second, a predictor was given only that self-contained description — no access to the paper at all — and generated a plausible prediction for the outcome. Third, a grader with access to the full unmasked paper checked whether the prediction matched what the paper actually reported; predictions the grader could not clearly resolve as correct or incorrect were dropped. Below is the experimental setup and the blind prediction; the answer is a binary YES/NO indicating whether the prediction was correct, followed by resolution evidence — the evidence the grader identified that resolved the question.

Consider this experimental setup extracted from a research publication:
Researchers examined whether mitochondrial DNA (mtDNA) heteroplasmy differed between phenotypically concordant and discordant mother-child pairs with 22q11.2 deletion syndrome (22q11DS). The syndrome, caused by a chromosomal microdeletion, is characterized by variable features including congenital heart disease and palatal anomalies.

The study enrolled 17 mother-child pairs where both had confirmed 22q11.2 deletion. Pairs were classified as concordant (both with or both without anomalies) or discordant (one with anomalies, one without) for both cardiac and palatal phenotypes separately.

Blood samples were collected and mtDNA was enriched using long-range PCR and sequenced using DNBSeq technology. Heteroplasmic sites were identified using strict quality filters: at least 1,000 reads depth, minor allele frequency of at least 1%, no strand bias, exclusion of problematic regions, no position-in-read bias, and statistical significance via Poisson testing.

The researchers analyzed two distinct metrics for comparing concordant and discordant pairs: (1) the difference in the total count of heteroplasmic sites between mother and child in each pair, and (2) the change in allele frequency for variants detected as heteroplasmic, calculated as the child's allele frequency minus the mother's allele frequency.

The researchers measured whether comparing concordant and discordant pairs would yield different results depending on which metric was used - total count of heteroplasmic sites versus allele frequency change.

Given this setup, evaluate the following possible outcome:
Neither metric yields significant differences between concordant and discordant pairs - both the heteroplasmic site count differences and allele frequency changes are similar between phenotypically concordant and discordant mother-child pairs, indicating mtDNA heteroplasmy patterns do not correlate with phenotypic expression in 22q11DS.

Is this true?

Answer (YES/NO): NO